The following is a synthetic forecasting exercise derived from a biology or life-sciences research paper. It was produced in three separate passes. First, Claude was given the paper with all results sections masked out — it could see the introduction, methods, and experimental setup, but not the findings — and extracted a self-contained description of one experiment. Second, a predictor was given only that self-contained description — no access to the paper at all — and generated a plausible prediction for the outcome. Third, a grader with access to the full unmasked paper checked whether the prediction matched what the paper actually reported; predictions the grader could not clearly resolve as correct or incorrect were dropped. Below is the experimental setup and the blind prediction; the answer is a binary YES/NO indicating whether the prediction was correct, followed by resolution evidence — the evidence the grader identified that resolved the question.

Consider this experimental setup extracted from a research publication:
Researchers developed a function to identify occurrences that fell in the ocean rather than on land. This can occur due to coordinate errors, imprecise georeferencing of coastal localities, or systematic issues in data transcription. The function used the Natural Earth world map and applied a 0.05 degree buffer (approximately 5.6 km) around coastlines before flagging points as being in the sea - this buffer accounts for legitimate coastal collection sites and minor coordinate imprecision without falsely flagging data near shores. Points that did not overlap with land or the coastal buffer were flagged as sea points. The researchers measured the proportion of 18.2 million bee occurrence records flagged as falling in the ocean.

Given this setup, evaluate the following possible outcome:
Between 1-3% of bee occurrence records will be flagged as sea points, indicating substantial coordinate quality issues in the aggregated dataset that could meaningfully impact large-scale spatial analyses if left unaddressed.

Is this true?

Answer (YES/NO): YES